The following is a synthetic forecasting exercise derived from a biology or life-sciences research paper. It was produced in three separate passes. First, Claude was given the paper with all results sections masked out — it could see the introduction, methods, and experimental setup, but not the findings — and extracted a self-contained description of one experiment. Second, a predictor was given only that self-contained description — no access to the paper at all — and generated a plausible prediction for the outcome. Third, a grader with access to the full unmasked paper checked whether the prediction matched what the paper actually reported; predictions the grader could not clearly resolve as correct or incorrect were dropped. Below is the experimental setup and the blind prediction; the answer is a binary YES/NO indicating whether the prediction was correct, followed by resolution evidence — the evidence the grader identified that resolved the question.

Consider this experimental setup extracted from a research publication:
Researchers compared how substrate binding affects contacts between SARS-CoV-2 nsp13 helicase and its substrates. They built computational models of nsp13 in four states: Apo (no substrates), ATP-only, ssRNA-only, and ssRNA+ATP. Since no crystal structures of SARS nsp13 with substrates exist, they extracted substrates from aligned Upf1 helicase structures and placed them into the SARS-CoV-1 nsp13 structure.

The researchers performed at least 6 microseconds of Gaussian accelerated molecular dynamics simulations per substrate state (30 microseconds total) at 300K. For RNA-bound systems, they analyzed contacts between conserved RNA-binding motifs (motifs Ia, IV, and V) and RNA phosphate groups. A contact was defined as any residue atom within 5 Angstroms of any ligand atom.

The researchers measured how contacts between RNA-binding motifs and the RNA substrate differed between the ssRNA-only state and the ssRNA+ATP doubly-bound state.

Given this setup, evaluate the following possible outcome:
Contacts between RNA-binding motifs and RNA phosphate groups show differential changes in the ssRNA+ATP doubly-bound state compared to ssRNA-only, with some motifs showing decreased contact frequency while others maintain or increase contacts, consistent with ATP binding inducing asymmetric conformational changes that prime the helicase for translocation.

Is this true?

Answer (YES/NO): YES